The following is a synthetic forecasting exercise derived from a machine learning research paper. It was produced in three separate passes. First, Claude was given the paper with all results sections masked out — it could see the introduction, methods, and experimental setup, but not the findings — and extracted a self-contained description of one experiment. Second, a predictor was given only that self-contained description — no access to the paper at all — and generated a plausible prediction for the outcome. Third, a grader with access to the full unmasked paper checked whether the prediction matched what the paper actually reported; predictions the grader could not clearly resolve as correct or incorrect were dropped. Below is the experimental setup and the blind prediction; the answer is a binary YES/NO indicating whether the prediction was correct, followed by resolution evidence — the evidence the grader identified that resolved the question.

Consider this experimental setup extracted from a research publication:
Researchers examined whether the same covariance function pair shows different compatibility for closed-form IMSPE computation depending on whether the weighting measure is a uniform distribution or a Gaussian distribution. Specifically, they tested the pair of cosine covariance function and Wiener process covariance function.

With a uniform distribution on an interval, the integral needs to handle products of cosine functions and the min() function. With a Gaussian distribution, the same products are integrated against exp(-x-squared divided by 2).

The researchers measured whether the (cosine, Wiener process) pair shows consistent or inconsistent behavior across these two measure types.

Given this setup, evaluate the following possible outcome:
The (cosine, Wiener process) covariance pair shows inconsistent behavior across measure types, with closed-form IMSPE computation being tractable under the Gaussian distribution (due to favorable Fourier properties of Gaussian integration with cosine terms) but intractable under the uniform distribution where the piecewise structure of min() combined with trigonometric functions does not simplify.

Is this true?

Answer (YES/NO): NO